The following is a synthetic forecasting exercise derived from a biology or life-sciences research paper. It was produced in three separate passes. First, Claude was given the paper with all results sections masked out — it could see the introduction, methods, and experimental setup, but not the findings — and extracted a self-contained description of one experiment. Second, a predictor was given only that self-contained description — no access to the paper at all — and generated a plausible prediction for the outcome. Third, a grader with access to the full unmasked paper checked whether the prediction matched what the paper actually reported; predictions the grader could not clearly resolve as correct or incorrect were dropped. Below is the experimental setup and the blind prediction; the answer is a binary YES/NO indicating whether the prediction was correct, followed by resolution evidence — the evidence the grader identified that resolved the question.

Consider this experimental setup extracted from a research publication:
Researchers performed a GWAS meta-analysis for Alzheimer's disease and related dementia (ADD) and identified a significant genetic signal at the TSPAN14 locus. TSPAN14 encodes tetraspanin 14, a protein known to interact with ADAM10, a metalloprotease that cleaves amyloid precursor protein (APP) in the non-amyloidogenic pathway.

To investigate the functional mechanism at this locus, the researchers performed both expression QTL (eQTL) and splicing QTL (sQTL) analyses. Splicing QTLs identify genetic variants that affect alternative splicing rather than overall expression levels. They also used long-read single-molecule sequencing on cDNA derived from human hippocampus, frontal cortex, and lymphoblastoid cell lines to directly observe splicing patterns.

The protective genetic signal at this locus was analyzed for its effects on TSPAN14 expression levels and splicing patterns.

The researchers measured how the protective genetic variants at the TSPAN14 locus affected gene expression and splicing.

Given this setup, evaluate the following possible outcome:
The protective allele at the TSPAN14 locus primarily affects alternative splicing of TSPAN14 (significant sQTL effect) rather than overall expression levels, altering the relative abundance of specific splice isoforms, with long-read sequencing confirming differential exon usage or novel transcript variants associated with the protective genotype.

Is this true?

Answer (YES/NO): NO